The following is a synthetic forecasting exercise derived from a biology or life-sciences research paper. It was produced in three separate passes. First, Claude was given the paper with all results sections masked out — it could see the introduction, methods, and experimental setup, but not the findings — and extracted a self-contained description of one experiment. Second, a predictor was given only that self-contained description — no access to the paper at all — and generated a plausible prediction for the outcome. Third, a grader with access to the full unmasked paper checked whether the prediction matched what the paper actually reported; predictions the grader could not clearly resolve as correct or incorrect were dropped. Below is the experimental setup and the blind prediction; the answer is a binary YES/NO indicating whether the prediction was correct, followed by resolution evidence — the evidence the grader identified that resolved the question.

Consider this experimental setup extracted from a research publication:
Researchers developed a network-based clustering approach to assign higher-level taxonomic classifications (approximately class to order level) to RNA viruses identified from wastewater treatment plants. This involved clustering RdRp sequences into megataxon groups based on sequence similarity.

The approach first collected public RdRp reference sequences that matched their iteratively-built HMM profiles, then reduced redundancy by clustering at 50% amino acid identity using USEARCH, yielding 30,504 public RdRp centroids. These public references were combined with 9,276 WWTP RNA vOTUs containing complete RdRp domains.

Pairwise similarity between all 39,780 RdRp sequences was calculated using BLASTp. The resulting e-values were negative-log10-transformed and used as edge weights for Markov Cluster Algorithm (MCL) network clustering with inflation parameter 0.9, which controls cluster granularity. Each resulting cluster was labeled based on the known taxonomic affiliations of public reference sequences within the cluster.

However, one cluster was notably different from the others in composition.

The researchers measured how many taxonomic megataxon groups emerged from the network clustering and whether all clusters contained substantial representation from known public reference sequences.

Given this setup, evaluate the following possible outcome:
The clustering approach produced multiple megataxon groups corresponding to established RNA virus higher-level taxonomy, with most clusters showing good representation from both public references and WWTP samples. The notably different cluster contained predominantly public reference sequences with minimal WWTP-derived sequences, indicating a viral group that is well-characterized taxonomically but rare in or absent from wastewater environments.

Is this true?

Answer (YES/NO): NO